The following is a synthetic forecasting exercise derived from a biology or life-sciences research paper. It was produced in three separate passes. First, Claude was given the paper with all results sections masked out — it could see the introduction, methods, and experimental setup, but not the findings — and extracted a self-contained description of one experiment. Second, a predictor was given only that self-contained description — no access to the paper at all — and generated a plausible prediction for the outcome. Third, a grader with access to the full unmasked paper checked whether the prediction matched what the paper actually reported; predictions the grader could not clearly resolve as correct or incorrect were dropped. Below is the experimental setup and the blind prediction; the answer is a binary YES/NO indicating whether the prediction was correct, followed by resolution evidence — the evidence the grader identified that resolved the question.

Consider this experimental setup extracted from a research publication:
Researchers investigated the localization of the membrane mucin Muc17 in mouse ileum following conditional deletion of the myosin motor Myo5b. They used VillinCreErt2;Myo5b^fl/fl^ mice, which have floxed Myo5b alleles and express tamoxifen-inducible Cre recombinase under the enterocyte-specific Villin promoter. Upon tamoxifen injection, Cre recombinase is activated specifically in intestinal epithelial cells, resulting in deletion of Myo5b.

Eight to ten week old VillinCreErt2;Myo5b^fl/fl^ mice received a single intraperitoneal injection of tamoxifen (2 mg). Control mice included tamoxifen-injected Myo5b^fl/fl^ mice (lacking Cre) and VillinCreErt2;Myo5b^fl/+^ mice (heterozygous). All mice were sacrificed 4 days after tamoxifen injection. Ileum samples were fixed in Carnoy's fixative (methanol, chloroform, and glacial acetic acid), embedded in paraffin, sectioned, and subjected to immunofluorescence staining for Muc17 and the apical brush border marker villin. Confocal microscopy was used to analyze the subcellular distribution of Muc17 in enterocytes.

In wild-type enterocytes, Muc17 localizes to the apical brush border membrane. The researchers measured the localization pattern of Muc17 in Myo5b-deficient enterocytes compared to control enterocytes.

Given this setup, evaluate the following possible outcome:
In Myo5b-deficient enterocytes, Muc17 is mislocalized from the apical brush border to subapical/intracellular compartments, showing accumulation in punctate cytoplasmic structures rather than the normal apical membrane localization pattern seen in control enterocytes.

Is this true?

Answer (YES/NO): NO